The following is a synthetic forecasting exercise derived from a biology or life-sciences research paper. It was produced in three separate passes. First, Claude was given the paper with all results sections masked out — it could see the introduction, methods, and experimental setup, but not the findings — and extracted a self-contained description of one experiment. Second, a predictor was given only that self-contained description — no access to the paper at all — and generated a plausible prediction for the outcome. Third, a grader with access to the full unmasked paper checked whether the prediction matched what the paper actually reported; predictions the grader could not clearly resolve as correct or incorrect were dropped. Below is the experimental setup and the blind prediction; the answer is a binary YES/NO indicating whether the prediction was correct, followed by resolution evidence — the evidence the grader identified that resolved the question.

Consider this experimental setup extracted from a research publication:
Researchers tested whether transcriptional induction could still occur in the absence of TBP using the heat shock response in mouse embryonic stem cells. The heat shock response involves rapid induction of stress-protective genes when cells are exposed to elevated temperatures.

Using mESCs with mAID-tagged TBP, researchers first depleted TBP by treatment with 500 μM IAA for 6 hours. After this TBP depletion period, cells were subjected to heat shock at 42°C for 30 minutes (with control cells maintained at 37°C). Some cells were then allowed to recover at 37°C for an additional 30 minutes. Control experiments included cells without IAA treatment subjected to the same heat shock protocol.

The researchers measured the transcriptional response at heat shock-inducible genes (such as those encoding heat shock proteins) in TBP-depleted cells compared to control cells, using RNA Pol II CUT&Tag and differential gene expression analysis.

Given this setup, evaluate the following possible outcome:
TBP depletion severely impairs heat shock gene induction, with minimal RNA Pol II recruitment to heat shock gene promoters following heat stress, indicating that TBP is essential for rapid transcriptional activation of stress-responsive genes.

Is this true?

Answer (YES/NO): NO